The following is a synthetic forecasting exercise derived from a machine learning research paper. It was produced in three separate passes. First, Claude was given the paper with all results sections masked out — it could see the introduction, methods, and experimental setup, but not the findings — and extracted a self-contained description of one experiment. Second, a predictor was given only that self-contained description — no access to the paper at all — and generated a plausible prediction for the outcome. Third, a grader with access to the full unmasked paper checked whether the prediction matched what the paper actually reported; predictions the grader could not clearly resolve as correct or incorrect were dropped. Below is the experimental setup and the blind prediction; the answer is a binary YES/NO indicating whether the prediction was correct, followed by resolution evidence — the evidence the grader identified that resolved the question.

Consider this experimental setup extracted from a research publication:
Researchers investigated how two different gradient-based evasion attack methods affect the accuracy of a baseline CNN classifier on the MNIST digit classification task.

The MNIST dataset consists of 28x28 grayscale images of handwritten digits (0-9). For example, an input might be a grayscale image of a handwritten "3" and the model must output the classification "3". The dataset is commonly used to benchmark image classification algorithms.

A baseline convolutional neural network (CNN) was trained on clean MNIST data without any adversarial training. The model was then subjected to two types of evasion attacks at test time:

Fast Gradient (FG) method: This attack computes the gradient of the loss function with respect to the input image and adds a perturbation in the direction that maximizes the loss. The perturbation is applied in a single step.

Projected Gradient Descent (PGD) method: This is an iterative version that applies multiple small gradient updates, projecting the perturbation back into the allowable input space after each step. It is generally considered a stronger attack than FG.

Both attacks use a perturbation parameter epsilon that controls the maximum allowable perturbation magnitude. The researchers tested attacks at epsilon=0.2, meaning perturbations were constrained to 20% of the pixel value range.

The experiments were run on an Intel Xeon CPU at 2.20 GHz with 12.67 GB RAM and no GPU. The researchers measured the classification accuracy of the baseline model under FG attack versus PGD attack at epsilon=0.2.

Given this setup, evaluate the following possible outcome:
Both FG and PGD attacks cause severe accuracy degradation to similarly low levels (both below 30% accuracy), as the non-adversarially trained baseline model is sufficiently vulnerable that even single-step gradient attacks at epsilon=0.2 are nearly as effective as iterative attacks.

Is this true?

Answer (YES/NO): NO